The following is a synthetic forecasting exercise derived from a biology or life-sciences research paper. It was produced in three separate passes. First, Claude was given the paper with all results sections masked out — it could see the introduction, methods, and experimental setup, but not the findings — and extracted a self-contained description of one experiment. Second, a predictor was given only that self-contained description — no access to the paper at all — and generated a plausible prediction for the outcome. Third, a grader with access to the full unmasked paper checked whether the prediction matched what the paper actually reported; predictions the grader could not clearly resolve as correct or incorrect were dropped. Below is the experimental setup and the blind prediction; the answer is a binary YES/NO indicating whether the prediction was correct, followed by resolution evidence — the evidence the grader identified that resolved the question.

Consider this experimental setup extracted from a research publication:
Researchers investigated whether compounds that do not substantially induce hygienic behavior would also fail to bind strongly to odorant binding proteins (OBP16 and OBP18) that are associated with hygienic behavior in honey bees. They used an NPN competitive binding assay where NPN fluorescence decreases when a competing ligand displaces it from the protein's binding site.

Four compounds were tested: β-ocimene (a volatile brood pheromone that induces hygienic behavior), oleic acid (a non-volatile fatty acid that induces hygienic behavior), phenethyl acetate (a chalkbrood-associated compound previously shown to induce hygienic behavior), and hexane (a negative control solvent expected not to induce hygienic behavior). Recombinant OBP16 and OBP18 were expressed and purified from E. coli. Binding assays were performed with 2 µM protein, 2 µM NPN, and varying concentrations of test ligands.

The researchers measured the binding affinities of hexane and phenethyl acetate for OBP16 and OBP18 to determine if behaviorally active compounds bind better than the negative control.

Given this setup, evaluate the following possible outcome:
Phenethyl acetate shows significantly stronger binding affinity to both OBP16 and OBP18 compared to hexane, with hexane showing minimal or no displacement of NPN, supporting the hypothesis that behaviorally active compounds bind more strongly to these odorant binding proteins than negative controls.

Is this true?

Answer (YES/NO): NO